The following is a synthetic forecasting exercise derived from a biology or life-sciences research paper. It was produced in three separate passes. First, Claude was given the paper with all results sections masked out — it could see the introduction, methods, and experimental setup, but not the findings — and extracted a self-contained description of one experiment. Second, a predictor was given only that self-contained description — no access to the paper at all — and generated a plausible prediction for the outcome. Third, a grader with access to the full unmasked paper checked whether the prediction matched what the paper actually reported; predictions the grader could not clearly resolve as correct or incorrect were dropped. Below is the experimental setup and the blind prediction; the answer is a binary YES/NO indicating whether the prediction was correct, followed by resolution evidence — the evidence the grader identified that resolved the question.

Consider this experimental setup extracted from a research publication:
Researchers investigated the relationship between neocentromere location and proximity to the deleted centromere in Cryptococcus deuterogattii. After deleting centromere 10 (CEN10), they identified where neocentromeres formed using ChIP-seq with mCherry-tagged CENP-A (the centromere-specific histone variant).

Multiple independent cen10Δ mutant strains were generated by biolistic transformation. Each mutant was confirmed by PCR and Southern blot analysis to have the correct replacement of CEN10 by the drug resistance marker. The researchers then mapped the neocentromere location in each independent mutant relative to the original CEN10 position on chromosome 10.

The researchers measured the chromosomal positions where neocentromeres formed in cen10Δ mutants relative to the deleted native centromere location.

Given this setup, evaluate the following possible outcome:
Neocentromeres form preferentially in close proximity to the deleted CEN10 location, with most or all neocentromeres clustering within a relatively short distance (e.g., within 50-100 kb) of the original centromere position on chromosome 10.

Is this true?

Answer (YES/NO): YES